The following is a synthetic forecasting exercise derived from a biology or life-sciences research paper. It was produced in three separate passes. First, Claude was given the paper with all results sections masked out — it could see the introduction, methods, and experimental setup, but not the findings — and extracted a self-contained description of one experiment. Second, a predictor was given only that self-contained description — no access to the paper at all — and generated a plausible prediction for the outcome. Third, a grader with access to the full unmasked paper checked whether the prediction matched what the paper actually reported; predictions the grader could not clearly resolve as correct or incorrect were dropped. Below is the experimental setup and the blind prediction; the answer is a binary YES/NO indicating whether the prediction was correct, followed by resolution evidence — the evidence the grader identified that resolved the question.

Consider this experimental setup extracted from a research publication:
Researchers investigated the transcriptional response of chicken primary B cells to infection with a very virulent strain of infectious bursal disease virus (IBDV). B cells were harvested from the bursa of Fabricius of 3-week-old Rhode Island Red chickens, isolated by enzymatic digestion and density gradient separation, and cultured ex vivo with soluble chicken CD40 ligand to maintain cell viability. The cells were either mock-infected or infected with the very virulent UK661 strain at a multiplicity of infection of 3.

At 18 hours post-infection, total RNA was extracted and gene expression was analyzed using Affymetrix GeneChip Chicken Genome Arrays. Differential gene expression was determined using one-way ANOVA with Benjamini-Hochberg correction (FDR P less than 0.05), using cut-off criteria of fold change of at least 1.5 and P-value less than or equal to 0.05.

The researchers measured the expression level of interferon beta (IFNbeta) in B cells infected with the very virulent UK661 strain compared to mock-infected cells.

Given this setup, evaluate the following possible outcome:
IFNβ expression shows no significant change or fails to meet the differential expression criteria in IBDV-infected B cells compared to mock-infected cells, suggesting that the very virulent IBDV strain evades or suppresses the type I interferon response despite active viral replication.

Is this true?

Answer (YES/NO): YES